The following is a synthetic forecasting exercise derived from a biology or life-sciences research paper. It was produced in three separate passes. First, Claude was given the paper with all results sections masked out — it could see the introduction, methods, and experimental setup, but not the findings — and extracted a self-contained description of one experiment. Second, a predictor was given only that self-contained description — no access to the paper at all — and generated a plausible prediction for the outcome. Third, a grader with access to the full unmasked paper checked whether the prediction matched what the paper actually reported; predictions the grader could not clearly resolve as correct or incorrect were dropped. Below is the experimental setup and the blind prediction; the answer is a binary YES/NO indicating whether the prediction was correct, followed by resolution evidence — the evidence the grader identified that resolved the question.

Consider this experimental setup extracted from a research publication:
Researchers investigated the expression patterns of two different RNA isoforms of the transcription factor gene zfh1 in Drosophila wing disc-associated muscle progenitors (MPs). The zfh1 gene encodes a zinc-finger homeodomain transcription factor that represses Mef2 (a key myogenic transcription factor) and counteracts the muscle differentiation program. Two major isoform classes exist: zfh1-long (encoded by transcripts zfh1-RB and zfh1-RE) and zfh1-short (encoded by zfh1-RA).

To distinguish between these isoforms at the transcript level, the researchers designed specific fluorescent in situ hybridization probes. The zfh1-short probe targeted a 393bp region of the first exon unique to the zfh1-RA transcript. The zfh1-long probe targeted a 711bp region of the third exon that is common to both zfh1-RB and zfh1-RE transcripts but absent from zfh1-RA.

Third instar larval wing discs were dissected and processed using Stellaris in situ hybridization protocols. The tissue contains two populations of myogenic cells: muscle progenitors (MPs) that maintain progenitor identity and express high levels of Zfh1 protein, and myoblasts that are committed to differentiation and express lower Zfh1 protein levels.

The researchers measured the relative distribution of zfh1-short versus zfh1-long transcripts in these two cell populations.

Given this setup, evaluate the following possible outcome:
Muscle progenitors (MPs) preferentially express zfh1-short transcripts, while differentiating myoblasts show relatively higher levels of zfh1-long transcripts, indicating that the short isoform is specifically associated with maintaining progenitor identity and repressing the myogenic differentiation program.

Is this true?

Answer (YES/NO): NO